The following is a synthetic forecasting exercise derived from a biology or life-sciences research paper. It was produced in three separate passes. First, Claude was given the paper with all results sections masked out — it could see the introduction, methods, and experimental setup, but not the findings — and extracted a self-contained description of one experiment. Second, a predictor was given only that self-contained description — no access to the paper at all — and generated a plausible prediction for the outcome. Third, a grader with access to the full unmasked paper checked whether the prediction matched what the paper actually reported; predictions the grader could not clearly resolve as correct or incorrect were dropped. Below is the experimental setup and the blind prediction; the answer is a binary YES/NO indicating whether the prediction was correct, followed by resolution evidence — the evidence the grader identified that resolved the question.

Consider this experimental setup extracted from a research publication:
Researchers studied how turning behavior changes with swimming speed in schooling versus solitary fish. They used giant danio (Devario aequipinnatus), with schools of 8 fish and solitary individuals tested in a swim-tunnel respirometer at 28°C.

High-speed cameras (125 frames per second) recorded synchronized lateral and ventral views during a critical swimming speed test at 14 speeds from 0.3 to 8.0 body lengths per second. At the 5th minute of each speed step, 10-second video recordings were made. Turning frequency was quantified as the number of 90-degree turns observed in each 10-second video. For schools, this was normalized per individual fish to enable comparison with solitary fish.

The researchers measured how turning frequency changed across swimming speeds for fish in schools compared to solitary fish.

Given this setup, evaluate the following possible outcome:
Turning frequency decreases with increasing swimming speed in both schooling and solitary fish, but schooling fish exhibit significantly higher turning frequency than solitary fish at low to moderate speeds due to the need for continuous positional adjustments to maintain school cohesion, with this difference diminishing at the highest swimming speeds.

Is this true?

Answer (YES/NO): NO